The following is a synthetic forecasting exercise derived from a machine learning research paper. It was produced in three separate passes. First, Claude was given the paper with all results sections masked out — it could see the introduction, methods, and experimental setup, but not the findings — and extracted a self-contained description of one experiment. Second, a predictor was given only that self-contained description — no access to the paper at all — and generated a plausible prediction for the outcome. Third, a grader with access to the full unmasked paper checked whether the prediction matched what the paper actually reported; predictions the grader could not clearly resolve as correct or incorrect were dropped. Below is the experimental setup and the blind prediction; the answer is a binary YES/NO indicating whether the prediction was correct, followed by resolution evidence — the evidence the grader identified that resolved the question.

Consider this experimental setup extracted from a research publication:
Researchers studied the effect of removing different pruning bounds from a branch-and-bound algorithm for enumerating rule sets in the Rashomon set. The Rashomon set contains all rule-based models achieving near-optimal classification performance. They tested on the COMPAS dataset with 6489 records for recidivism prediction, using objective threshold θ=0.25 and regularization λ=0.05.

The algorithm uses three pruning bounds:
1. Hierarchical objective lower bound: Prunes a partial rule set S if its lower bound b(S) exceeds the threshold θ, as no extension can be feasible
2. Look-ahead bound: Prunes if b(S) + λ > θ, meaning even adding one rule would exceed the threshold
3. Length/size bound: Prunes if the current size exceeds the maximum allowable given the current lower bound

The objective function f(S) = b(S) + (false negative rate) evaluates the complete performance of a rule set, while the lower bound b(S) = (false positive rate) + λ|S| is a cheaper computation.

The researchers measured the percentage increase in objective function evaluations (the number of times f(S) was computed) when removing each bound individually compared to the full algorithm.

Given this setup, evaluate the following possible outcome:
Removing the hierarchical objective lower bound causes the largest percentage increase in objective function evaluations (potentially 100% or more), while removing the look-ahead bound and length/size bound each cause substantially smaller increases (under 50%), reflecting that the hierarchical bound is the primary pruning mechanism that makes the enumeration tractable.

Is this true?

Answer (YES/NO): NO